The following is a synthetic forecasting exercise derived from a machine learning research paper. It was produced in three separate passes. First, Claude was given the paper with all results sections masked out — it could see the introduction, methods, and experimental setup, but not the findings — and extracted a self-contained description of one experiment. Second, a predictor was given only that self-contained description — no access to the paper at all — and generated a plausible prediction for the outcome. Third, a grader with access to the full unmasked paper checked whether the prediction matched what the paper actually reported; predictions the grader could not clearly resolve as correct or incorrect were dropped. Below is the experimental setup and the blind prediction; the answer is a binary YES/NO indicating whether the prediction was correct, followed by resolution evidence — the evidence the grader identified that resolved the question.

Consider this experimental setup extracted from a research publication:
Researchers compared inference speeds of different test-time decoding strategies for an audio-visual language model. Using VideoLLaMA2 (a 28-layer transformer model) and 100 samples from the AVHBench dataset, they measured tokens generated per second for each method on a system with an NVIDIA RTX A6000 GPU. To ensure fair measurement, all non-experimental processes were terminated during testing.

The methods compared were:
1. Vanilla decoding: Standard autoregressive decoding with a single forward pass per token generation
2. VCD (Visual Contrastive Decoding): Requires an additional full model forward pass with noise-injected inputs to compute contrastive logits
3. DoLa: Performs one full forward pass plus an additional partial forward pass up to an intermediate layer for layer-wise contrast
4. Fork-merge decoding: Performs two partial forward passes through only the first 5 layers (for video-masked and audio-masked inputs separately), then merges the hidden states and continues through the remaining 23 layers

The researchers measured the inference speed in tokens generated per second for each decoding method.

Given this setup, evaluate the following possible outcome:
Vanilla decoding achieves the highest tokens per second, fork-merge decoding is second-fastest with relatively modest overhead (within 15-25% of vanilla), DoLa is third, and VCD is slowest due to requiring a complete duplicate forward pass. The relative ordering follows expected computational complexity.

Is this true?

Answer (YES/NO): NO